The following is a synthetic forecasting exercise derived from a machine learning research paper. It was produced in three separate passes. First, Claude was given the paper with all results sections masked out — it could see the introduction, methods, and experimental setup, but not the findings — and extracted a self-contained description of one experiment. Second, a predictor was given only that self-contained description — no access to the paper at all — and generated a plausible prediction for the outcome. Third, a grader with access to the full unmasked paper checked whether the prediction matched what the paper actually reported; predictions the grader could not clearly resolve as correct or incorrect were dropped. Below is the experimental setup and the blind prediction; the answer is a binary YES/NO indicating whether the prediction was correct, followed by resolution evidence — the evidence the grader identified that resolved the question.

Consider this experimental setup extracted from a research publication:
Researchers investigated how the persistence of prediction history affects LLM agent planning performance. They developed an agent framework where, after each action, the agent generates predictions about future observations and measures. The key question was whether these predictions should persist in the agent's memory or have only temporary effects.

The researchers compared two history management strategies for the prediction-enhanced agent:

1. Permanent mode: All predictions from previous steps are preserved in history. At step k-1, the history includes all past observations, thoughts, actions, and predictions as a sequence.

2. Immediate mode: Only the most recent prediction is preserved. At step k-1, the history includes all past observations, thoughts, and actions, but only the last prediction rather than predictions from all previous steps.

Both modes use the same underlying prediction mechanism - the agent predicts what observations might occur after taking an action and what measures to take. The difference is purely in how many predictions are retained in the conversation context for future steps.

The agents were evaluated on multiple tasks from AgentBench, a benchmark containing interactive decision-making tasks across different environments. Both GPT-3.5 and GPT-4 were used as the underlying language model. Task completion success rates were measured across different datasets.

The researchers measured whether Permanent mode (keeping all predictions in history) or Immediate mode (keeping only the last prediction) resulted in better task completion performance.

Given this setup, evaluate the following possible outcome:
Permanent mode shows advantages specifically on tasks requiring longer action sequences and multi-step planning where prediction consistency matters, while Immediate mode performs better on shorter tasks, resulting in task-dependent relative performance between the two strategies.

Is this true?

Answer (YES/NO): NO